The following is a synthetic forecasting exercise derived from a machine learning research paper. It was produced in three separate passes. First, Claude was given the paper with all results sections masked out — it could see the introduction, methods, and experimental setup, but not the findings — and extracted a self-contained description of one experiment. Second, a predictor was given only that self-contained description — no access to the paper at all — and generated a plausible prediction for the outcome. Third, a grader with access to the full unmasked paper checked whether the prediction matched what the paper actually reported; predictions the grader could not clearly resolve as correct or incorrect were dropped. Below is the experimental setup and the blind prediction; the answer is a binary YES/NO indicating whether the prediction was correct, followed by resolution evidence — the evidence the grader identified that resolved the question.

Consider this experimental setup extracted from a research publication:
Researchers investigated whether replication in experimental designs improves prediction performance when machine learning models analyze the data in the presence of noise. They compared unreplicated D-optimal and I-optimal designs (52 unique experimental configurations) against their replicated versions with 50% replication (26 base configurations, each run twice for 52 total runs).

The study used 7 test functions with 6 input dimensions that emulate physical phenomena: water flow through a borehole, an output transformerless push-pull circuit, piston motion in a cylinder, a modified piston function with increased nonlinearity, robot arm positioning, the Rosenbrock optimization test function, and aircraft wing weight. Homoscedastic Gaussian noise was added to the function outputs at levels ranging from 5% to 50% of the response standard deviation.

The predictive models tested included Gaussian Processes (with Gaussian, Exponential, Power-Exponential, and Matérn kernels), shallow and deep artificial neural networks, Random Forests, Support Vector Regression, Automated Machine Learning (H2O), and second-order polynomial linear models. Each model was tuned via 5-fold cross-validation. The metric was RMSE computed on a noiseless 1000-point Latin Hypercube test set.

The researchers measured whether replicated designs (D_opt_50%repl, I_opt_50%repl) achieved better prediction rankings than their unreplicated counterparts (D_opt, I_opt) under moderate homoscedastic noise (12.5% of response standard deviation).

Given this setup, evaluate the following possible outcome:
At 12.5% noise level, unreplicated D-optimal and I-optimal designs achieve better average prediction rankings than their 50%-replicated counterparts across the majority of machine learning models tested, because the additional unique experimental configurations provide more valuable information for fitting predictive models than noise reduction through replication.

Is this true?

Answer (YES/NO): YES